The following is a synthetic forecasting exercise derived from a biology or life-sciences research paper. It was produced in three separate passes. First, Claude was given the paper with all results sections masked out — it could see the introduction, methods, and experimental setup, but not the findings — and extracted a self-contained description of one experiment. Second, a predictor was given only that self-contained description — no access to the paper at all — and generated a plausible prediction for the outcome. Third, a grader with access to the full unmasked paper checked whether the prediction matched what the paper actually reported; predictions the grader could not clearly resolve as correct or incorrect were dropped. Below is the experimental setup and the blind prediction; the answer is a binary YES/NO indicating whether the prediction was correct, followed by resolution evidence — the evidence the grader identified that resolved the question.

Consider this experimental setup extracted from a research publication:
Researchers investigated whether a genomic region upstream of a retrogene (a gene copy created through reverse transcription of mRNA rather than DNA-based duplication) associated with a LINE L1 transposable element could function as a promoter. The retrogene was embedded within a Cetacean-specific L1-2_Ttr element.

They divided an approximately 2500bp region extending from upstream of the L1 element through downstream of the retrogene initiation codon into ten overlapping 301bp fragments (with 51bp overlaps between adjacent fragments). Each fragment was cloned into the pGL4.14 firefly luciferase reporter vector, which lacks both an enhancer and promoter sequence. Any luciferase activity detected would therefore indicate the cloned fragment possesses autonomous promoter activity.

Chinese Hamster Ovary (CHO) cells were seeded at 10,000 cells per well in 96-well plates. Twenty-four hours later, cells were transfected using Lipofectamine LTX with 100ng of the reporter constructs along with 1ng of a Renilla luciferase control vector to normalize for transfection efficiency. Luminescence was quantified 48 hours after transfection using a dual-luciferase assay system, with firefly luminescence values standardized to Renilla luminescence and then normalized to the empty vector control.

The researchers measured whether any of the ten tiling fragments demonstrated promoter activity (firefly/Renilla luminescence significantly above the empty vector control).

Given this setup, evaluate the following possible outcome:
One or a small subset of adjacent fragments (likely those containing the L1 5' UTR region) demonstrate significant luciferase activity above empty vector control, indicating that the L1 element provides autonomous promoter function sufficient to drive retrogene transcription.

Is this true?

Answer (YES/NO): YES